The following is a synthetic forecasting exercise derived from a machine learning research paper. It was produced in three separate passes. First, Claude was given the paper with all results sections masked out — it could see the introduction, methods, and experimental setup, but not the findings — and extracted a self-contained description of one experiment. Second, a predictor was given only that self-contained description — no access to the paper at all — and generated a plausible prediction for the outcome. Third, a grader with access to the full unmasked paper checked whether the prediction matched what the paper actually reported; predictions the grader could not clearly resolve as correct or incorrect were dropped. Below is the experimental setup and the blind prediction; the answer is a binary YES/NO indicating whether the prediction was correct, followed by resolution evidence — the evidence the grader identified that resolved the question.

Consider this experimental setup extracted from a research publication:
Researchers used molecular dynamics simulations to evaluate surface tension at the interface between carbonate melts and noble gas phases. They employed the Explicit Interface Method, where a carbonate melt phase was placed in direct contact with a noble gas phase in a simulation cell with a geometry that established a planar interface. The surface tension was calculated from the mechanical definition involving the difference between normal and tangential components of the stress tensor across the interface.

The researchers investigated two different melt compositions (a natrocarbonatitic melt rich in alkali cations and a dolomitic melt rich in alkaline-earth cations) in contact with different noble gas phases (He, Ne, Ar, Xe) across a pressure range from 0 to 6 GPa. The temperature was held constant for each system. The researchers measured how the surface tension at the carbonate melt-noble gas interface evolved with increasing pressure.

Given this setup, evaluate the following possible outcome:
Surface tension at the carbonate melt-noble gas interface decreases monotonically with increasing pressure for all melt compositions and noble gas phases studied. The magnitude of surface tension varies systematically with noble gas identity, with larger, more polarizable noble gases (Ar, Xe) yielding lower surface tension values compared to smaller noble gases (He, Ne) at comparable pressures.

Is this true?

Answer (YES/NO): NO